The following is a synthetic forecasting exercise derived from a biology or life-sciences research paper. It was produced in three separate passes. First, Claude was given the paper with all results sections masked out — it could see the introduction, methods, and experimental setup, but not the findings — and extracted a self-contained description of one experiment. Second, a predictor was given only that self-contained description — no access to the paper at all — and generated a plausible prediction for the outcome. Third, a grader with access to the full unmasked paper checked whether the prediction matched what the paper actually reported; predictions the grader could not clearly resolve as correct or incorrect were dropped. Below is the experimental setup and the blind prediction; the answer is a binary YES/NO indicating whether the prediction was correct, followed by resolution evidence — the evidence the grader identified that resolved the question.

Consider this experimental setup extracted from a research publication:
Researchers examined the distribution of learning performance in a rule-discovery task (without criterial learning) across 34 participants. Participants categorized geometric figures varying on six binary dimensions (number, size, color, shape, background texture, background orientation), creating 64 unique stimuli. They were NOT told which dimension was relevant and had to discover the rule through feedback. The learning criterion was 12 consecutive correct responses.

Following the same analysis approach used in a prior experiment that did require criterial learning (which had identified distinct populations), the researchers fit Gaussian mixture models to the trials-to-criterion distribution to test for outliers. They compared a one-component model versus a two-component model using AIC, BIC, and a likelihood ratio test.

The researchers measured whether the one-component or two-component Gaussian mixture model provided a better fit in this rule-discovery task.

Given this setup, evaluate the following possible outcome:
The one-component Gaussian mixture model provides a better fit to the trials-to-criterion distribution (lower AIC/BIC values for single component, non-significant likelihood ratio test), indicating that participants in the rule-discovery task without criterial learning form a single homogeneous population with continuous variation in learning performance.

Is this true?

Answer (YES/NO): NO